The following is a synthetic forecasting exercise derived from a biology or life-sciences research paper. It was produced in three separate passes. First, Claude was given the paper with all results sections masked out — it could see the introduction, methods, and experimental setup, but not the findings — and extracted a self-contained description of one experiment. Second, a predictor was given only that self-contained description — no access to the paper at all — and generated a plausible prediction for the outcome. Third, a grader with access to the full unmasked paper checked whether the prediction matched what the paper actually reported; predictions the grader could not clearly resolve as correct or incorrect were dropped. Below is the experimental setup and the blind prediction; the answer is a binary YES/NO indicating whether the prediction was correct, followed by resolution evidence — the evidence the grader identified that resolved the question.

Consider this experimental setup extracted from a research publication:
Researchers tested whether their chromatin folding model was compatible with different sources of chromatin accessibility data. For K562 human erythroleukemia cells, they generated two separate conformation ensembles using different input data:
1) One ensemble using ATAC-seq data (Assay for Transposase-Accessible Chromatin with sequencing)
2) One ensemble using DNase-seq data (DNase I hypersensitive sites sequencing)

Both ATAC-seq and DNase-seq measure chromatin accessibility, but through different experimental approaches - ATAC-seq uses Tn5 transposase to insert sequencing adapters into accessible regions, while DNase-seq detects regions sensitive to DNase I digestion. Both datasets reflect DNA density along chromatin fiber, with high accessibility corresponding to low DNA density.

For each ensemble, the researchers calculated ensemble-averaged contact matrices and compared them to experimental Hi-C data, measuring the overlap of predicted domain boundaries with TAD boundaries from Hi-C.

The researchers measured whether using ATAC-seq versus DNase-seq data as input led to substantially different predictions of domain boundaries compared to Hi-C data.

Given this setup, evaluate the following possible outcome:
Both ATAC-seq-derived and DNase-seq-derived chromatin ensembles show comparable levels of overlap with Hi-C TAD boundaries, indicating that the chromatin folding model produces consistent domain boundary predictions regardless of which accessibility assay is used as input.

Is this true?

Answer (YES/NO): YES